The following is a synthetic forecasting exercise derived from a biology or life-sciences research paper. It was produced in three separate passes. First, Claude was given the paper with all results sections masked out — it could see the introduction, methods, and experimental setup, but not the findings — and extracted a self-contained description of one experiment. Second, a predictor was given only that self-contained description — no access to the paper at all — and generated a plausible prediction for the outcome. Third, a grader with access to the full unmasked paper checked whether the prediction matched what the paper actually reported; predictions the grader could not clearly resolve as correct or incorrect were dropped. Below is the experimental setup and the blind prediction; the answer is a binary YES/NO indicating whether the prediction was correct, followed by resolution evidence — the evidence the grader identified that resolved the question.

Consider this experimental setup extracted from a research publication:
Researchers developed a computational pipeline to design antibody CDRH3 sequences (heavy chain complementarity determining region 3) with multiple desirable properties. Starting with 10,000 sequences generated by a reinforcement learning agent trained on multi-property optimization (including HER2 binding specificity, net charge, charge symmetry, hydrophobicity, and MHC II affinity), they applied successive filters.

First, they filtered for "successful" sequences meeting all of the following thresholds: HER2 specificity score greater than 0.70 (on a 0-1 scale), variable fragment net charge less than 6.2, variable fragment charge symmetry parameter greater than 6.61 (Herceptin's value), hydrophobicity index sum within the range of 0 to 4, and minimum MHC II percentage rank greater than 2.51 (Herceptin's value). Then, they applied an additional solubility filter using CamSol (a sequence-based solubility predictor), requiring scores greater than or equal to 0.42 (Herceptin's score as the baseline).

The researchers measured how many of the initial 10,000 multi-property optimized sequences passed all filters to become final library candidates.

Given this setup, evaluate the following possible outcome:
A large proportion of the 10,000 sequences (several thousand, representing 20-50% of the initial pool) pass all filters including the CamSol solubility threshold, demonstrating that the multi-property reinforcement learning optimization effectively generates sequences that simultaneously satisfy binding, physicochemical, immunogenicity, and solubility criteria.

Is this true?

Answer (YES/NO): NO